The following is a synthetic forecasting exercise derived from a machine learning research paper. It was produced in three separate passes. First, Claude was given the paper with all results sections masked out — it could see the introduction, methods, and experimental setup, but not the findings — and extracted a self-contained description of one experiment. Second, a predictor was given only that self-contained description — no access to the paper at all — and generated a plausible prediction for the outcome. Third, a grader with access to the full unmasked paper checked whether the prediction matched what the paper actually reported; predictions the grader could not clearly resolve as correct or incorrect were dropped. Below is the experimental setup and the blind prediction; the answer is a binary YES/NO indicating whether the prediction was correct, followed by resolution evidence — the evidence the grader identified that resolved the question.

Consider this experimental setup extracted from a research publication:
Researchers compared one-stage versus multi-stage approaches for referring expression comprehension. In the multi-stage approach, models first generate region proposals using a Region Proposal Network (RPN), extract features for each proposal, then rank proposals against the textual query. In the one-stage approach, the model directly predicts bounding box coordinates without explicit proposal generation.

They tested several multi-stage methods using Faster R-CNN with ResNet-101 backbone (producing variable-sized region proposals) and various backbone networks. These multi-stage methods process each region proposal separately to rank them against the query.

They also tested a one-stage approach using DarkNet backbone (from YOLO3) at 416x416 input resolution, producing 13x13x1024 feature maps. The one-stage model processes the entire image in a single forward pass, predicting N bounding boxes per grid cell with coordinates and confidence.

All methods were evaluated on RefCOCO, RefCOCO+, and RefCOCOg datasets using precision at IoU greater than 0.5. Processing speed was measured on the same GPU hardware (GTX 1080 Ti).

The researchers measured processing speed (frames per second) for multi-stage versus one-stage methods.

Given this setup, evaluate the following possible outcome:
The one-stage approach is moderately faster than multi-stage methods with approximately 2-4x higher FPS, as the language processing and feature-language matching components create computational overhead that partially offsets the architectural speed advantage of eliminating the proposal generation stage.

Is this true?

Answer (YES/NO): NO